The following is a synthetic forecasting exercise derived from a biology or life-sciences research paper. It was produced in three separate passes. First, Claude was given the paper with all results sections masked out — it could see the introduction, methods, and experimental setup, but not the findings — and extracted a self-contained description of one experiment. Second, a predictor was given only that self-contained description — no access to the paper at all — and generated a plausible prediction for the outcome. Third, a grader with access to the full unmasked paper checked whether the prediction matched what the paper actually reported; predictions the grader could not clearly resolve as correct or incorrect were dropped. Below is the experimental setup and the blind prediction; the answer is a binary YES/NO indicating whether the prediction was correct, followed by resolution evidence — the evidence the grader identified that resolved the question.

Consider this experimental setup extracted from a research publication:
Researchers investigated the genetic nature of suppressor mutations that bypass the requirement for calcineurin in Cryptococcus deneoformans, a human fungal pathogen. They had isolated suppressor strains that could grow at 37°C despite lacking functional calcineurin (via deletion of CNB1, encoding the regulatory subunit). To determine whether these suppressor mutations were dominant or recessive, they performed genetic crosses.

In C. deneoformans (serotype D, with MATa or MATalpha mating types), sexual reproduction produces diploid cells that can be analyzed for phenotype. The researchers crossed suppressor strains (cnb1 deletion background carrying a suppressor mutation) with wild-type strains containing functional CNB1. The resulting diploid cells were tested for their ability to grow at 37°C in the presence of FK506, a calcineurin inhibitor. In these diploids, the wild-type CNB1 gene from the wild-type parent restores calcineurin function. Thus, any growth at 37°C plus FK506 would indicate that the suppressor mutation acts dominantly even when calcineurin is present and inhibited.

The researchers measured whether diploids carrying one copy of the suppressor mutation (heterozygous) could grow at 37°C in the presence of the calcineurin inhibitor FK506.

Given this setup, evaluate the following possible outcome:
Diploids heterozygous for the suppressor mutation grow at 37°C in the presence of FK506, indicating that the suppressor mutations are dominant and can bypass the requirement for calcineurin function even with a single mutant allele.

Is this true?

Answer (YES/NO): YES